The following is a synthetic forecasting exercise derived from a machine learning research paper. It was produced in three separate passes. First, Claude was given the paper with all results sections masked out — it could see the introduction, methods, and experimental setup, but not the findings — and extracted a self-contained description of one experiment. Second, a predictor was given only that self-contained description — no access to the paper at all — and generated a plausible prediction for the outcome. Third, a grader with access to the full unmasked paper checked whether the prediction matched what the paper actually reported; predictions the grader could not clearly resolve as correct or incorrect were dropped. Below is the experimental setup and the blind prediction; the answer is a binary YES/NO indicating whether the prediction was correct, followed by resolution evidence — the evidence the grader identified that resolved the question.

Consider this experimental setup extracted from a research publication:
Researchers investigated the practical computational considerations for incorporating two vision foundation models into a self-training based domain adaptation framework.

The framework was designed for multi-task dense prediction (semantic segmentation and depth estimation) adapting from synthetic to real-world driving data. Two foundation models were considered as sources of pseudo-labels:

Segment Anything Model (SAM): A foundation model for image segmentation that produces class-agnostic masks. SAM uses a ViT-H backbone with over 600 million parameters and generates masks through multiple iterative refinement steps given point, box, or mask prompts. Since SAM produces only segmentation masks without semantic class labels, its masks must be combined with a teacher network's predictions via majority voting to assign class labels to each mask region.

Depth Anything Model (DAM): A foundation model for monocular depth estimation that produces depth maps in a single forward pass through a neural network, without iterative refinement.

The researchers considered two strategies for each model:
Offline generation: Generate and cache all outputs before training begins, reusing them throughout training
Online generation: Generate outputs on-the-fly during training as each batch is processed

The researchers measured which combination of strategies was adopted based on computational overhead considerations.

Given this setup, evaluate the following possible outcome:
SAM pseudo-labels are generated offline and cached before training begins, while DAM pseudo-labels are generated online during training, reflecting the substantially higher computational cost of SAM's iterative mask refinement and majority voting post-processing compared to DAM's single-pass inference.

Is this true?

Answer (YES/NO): YES